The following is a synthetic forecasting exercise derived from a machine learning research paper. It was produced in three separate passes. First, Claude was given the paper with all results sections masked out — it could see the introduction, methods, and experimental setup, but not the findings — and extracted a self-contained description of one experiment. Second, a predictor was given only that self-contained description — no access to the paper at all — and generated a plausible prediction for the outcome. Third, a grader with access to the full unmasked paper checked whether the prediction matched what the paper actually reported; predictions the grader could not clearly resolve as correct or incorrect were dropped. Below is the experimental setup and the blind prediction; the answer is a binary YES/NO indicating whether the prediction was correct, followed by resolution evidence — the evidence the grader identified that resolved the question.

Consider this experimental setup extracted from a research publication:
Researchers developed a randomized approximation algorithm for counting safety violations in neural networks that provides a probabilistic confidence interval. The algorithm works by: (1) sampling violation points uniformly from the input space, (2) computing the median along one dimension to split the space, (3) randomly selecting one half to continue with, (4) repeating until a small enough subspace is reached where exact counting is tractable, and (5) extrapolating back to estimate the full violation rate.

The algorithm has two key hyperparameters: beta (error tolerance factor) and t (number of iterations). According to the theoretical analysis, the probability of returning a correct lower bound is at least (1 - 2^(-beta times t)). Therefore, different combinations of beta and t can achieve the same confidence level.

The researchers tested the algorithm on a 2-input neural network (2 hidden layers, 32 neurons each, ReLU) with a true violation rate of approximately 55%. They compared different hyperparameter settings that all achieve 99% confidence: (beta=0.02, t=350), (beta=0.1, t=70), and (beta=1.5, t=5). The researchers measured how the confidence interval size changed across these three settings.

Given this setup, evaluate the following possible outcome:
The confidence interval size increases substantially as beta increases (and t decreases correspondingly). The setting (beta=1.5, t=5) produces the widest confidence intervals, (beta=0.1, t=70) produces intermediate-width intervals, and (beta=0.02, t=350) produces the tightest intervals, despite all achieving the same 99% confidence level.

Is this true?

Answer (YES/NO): YES